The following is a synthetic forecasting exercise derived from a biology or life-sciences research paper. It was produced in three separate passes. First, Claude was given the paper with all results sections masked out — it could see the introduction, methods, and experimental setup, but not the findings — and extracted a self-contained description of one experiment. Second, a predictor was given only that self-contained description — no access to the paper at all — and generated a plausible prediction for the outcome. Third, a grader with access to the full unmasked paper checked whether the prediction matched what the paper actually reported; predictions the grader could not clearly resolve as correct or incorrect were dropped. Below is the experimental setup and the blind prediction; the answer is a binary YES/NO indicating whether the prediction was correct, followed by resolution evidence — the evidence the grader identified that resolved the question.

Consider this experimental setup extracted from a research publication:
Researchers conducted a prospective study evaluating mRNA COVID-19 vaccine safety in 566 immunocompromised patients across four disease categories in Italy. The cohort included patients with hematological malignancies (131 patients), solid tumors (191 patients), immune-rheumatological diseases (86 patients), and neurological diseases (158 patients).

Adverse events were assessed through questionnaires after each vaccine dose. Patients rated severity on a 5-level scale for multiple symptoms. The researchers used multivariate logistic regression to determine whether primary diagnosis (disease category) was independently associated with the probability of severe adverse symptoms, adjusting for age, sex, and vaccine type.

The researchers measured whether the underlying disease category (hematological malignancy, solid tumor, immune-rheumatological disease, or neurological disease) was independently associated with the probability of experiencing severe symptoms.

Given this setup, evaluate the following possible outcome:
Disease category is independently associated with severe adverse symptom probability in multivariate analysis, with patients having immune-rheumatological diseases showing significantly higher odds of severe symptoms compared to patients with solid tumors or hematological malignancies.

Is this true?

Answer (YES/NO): NO